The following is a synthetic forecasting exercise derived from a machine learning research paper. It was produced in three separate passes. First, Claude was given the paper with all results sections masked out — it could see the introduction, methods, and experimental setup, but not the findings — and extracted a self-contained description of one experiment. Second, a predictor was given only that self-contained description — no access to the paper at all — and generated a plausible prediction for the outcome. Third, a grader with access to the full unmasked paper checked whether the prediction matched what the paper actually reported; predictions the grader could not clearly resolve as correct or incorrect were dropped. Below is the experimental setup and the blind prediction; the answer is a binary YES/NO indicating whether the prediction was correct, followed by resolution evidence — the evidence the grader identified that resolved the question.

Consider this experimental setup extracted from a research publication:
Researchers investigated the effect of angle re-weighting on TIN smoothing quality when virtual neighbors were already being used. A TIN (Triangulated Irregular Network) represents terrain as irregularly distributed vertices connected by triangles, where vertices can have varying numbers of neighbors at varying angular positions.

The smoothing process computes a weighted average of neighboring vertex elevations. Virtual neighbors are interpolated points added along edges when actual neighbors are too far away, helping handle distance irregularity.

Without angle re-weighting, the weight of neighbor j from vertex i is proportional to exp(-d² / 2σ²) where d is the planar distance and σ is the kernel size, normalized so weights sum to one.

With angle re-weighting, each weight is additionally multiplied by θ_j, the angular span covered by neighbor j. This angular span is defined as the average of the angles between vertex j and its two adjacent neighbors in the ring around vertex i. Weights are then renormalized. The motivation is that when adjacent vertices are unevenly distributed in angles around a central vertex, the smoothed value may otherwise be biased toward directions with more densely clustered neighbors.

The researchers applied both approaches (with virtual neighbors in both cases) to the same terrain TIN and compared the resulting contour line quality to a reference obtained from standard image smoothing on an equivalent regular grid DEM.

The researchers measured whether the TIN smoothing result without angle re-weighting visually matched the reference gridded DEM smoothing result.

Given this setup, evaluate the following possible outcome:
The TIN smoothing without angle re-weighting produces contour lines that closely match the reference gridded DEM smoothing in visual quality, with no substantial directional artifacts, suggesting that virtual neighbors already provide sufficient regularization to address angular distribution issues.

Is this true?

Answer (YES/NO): NO